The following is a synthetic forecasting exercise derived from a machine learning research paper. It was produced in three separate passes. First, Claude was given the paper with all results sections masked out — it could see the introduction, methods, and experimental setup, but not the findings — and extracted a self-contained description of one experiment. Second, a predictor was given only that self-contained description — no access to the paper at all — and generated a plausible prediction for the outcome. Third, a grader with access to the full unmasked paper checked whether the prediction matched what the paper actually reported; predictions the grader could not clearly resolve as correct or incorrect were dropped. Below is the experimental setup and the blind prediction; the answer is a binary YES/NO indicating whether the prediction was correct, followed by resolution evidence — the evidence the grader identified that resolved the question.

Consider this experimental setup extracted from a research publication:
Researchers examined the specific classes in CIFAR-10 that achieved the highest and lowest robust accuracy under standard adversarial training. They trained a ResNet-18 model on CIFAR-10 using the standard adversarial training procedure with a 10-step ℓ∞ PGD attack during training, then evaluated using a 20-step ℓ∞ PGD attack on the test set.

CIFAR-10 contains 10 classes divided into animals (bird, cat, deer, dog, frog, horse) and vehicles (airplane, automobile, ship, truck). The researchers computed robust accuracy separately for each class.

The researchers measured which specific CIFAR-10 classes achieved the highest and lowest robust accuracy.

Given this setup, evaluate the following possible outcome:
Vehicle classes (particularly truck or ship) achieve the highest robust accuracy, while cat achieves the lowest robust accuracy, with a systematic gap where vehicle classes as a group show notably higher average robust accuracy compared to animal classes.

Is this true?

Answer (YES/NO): NO